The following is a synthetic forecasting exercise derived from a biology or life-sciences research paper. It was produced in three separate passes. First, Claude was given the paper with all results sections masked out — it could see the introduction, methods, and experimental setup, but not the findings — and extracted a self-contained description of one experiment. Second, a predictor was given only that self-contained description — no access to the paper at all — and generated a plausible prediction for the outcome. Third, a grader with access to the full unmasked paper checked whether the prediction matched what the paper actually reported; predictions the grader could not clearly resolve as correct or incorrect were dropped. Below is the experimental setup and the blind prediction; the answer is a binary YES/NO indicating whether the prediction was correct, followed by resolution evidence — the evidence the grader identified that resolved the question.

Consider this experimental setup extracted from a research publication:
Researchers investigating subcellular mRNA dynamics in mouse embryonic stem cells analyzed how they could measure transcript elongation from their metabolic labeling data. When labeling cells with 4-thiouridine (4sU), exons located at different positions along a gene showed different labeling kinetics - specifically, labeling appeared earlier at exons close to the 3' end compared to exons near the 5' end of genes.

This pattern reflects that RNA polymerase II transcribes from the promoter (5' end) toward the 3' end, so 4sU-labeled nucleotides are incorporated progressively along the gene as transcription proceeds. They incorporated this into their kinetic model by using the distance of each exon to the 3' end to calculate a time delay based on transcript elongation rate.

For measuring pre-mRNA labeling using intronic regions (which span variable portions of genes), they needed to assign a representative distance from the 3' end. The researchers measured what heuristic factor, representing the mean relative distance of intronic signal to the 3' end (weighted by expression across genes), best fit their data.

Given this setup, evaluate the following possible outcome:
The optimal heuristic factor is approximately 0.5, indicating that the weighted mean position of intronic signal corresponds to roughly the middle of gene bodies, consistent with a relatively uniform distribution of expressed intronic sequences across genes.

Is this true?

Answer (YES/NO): NO